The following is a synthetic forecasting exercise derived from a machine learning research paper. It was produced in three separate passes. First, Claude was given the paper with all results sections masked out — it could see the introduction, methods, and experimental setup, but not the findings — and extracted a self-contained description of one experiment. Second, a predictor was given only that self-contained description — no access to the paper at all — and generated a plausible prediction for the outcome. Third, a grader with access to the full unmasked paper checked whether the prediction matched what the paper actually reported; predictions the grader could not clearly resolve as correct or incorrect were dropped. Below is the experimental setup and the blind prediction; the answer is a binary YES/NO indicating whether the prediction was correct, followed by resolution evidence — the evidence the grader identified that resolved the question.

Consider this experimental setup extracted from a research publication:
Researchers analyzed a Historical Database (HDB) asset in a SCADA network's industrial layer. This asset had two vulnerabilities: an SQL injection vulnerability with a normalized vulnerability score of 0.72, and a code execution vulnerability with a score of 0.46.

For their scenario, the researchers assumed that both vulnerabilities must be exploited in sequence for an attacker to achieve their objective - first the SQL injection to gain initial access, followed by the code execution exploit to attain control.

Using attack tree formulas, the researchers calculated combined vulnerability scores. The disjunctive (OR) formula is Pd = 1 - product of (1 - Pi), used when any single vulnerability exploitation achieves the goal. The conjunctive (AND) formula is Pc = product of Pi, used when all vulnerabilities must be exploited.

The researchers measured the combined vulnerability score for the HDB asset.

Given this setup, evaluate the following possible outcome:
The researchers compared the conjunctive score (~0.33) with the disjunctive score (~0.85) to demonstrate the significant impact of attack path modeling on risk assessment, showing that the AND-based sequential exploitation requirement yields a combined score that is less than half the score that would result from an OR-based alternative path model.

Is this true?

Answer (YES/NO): NO